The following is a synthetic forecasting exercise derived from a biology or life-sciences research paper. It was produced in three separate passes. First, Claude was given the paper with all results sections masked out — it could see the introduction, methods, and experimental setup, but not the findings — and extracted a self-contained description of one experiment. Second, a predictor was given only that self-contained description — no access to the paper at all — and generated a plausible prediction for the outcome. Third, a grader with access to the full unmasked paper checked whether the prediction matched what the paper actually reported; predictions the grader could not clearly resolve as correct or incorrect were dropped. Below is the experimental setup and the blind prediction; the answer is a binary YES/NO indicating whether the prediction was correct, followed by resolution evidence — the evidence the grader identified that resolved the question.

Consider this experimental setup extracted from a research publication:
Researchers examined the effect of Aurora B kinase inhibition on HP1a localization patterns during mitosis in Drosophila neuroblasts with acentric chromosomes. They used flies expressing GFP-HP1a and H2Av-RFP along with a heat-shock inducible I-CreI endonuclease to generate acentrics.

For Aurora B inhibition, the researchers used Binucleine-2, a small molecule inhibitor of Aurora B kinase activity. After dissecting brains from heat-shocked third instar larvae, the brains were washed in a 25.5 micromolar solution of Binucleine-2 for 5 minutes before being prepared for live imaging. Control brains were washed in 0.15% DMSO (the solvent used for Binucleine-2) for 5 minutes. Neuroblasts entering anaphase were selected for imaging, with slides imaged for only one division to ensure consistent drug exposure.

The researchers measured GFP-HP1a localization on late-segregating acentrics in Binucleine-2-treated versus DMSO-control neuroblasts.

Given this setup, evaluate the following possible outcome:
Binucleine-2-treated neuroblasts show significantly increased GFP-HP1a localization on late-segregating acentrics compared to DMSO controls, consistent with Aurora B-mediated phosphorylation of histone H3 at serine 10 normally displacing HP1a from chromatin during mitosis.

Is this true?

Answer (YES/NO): YES